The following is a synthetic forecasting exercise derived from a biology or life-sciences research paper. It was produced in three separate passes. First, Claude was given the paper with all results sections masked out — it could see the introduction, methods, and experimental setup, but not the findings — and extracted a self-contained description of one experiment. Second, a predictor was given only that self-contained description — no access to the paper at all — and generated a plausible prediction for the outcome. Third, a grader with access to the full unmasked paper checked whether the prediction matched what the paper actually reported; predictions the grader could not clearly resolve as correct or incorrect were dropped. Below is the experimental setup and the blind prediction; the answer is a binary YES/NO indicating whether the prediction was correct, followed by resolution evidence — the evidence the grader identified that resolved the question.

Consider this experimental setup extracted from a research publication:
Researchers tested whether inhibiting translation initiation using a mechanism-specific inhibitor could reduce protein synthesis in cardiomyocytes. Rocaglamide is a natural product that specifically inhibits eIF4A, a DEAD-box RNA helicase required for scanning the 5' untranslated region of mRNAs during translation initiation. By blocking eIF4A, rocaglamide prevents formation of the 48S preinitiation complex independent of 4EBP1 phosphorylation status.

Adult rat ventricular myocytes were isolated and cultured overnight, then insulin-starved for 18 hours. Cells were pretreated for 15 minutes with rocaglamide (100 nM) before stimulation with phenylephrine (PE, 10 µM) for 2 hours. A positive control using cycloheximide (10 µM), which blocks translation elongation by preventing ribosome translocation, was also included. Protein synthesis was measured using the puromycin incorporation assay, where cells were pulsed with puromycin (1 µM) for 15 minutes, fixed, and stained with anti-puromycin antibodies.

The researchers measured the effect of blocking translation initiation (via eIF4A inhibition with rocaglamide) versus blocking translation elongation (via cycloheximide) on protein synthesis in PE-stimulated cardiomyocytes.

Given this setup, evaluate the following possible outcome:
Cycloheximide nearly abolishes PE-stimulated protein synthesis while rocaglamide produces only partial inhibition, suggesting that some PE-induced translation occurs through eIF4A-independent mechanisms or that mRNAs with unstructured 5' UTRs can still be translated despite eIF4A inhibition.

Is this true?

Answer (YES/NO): NO